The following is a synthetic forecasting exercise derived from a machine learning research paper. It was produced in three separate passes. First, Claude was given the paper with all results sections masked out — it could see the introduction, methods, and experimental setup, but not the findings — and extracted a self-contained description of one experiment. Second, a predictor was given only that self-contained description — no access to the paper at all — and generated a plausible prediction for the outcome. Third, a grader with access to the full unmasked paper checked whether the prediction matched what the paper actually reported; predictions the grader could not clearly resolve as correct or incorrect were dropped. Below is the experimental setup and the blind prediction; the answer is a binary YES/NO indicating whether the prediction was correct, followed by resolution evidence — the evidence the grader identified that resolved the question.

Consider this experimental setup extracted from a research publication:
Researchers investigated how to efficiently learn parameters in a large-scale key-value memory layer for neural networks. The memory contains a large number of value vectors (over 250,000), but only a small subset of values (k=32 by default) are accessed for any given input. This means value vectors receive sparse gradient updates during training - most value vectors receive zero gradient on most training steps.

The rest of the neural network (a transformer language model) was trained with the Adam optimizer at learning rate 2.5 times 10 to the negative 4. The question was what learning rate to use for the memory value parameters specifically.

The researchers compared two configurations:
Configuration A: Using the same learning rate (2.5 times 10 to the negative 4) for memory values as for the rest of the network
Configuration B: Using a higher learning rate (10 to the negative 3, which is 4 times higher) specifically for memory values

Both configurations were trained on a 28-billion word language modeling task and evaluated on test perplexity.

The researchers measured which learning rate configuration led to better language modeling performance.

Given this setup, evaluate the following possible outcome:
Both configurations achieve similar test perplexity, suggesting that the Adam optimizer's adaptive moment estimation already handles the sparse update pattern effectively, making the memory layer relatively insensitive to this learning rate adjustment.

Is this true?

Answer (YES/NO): NO